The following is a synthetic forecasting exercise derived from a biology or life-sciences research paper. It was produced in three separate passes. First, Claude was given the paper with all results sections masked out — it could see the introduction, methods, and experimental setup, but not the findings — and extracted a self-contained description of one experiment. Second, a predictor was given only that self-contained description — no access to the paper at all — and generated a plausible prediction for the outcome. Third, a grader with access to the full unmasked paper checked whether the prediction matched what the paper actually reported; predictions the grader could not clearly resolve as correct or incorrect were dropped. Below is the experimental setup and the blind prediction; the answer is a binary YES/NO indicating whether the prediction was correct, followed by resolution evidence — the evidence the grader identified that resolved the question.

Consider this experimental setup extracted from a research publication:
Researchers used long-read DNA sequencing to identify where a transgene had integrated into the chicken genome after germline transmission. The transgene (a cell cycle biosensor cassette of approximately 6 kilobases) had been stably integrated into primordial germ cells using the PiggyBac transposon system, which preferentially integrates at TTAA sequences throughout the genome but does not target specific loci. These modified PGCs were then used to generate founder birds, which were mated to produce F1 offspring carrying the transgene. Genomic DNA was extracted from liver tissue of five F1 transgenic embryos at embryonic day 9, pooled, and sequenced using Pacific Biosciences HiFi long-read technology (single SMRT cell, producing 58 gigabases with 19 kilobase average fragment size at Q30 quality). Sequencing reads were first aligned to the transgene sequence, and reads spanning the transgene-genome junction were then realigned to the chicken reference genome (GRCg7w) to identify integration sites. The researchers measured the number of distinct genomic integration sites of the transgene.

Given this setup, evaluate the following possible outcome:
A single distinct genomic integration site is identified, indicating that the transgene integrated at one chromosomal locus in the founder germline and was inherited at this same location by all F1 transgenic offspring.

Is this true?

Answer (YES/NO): NO